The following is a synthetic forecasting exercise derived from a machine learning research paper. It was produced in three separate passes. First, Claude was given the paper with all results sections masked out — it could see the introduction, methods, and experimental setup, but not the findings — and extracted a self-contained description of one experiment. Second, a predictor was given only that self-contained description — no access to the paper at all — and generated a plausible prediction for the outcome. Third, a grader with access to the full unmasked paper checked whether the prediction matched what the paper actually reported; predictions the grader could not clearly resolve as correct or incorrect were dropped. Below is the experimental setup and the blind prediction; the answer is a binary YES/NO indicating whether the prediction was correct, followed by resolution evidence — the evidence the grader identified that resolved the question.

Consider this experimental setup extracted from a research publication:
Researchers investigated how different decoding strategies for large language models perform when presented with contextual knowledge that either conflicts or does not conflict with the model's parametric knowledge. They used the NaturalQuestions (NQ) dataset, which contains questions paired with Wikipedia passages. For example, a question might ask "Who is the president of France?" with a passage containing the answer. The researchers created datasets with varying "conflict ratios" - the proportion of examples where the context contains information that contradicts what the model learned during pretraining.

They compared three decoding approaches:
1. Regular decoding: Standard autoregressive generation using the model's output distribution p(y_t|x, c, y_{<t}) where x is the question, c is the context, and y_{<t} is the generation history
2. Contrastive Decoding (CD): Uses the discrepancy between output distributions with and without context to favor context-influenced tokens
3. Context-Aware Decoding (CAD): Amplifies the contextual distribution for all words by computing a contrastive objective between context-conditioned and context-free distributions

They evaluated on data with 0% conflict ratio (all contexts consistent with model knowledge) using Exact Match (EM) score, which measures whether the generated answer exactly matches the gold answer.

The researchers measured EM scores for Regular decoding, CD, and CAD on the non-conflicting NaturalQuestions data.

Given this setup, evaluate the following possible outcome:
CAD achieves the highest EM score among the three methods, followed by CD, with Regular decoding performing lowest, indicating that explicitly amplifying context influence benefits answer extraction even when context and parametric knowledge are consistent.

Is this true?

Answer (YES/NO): NO